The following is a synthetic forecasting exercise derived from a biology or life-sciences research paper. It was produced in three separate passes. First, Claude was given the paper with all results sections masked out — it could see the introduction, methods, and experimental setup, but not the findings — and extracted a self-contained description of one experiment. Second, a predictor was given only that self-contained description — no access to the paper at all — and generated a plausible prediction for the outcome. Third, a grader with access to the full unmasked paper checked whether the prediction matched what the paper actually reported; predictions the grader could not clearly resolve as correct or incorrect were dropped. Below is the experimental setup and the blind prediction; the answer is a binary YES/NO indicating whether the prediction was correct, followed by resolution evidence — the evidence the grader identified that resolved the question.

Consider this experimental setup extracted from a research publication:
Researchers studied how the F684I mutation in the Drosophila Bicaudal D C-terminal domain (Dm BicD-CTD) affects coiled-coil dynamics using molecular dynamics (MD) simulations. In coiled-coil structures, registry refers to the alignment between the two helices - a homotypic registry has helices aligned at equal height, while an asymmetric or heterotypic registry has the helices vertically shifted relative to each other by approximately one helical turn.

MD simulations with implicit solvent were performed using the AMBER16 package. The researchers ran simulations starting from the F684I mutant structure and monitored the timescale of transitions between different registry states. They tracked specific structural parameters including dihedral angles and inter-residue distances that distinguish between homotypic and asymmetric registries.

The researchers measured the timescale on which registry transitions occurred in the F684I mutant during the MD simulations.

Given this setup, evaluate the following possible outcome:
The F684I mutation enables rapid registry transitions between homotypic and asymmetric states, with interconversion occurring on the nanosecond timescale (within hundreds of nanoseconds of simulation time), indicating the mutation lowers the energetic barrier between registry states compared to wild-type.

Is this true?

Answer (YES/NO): NO